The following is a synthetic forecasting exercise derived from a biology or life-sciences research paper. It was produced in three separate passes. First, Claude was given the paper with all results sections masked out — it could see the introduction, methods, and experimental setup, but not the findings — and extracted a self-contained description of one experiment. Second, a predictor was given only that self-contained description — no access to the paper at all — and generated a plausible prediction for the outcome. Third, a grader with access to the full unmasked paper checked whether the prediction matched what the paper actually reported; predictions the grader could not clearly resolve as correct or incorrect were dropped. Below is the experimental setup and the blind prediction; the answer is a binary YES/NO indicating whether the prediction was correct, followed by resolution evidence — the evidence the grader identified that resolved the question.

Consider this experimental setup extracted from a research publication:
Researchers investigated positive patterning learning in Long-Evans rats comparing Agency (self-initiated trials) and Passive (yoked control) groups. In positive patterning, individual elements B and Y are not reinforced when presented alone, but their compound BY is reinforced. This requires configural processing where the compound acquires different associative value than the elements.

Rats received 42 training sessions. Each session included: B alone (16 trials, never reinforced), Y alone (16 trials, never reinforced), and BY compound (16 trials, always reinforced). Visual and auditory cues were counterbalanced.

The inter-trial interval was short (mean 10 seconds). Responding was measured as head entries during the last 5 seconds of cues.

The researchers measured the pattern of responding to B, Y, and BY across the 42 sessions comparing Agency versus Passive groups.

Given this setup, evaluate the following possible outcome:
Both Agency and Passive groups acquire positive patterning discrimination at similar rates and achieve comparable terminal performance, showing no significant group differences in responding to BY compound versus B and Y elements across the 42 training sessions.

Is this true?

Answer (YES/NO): YES